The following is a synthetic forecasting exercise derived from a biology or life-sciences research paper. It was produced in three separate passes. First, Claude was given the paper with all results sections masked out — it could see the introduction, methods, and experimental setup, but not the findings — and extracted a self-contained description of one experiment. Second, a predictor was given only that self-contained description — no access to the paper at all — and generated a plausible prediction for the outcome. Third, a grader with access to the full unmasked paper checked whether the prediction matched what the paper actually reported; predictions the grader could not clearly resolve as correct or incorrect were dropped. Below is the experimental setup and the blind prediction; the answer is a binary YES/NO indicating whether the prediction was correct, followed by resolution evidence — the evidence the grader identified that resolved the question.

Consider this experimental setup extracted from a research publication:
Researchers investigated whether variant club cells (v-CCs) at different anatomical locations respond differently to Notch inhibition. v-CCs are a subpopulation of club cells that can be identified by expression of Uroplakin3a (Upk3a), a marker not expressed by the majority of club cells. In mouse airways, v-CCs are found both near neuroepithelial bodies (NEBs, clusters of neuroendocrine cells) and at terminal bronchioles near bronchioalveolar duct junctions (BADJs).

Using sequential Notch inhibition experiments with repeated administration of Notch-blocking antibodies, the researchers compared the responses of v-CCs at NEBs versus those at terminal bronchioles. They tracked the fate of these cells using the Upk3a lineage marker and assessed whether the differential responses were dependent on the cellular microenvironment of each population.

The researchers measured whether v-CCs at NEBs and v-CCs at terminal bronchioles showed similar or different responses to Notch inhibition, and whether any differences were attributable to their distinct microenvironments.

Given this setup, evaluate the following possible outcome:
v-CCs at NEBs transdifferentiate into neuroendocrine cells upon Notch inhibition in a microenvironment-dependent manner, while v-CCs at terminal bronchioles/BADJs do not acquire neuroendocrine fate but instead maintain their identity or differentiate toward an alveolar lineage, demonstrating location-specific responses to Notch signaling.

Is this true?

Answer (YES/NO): NO